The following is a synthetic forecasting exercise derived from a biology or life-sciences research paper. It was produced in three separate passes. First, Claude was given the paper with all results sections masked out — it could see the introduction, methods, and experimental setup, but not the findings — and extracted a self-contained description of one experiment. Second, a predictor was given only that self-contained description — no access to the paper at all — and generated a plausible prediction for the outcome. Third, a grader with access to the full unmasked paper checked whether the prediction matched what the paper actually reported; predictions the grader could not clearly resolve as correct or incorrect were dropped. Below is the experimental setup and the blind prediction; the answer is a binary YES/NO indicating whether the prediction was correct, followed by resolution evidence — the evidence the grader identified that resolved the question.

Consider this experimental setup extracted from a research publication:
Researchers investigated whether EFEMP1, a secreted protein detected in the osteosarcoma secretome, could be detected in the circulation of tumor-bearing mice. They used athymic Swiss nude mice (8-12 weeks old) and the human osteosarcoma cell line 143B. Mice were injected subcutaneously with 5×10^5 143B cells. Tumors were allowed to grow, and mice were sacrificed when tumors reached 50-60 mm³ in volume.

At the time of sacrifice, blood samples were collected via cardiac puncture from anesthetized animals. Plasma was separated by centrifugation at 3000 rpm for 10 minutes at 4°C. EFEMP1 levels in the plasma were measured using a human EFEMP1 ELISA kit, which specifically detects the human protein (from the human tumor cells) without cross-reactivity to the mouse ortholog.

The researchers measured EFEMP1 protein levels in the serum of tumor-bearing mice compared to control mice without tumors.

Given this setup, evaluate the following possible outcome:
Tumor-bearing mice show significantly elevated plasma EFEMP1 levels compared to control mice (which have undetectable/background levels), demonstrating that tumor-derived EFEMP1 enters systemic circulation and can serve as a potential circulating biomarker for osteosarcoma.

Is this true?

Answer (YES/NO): YES